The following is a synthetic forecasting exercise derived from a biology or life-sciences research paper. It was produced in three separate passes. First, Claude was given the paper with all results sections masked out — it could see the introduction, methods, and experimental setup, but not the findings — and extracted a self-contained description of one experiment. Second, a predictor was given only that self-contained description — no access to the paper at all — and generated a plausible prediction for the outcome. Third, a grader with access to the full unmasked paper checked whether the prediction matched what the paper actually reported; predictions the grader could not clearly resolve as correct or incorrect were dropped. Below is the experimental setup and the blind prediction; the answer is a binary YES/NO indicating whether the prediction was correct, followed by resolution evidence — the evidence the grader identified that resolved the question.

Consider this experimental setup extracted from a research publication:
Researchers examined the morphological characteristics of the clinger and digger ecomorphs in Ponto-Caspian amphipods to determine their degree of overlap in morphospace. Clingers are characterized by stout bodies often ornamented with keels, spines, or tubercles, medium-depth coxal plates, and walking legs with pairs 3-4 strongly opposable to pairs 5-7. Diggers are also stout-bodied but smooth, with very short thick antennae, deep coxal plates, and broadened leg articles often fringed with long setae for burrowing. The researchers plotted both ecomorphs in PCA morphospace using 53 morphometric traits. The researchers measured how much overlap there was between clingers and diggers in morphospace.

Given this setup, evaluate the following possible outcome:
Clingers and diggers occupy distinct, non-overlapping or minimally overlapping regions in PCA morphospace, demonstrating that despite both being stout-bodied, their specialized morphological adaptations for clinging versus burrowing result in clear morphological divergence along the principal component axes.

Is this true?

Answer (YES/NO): NO